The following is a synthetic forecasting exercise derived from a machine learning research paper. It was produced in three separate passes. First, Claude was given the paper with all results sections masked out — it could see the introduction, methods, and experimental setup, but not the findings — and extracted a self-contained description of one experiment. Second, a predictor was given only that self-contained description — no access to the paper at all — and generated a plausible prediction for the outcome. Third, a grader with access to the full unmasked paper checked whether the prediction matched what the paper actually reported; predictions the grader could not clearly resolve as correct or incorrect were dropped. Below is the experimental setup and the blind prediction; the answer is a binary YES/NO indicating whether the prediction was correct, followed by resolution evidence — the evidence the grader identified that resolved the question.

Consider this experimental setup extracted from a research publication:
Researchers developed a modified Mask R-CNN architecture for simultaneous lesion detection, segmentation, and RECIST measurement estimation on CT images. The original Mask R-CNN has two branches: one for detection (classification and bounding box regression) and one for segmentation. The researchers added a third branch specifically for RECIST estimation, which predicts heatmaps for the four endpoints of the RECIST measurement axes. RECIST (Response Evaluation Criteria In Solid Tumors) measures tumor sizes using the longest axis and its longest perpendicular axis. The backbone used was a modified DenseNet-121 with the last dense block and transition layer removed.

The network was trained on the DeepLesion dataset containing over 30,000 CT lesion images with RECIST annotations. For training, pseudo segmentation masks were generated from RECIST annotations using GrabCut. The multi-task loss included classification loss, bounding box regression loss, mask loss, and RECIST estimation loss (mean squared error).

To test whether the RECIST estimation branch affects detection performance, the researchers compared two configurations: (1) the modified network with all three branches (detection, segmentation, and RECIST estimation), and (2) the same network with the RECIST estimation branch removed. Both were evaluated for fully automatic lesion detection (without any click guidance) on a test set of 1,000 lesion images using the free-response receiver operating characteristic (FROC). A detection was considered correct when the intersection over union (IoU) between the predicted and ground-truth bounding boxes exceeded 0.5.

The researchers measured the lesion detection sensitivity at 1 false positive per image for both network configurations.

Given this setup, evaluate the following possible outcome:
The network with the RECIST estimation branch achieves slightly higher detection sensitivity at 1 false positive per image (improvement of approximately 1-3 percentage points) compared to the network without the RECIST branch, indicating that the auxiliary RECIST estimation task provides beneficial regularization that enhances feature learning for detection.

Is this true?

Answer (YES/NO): YES